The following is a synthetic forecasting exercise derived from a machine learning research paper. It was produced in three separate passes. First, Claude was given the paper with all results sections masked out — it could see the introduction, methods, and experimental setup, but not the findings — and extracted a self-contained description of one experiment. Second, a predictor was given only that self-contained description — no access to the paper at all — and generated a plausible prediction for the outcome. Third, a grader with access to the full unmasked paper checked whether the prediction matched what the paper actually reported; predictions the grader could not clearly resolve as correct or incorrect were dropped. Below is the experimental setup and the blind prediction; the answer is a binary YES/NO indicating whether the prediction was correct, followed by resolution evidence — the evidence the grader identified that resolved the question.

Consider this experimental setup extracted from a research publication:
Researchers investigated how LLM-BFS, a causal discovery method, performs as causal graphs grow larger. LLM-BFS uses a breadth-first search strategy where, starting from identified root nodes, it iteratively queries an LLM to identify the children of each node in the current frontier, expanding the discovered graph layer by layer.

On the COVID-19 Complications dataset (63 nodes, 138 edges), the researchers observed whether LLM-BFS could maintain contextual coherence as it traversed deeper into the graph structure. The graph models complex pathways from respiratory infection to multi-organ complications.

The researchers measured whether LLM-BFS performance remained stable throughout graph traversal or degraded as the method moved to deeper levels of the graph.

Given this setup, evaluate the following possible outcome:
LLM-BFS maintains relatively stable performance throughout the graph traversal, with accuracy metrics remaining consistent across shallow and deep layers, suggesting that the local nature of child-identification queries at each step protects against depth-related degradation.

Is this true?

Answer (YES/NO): NO